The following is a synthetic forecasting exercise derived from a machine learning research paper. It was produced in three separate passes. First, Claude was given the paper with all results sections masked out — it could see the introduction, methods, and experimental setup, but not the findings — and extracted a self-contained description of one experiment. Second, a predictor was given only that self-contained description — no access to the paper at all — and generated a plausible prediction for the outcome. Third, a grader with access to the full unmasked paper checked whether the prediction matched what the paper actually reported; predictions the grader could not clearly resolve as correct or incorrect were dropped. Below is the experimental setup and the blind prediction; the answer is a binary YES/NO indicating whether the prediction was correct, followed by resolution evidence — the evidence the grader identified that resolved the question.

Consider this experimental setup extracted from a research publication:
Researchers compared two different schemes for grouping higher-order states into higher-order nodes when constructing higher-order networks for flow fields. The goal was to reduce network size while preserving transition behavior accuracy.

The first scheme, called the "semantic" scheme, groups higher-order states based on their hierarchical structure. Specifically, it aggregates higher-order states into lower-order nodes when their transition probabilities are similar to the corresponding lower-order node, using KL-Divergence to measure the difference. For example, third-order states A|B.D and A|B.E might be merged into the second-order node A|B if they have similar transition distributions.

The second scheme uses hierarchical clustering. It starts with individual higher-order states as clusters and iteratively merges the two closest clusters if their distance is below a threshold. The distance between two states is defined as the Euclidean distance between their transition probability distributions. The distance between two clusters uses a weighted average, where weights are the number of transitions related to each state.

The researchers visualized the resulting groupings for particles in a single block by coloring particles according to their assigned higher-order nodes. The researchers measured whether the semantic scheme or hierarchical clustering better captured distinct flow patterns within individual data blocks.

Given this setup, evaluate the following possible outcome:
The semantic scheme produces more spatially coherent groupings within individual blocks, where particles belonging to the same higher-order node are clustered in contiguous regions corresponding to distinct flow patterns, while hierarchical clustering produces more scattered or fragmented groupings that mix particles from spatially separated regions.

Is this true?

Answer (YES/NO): NO